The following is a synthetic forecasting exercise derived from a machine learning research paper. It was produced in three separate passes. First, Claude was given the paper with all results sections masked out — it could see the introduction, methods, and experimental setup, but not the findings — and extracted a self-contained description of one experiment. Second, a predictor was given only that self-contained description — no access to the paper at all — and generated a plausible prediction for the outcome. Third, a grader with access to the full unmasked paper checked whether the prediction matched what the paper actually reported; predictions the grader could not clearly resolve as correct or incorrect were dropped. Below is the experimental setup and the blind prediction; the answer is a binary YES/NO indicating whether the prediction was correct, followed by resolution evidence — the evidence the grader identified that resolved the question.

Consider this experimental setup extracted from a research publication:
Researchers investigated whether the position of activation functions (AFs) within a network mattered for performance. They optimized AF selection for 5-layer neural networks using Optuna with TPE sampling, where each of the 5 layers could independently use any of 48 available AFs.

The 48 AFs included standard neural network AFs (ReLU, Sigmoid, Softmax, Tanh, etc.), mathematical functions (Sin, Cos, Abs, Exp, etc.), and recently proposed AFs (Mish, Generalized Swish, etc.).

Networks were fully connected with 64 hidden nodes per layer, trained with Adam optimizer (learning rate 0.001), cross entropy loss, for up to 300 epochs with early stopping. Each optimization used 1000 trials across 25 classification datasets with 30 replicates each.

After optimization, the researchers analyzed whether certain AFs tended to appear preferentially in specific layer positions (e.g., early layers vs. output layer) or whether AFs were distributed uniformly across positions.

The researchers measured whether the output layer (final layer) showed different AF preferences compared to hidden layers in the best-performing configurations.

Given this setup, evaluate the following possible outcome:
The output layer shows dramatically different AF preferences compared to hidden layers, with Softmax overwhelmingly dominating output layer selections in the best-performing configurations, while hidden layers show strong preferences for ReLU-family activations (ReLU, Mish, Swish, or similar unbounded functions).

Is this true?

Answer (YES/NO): NO